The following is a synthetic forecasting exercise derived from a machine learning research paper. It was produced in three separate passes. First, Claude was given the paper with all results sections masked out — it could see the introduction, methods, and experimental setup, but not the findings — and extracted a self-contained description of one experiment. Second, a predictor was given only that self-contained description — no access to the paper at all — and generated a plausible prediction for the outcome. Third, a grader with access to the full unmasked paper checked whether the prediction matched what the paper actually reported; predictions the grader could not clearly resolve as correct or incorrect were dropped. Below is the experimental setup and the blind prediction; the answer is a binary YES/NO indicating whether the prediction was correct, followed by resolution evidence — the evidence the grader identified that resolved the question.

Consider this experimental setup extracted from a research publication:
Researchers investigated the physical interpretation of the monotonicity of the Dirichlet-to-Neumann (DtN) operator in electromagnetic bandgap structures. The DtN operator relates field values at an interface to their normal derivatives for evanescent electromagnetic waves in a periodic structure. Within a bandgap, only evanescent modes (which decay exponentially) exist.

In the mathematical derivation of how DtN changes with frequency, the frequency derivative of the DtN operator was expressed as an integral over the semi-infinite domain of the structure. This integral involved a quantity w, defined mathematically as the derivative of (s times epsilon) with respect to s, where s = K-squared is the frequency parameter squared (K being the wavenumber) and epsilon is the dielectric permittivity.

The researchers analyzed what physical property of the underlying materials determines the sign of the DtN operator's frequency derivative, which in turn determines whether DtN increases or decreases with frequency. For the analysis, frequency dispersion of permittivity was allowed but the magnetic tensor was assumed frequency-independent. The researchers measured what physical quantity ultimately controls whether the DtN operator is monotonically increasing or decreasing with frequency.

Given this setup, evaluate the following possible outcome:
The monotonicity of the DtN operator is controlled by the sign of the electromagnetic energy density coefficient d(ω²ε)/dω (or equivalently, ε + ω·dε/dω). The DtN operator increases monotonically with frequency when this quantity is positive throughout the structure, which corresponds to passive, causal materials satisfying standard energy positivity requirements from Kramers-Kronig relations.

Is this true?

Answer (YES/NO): YES